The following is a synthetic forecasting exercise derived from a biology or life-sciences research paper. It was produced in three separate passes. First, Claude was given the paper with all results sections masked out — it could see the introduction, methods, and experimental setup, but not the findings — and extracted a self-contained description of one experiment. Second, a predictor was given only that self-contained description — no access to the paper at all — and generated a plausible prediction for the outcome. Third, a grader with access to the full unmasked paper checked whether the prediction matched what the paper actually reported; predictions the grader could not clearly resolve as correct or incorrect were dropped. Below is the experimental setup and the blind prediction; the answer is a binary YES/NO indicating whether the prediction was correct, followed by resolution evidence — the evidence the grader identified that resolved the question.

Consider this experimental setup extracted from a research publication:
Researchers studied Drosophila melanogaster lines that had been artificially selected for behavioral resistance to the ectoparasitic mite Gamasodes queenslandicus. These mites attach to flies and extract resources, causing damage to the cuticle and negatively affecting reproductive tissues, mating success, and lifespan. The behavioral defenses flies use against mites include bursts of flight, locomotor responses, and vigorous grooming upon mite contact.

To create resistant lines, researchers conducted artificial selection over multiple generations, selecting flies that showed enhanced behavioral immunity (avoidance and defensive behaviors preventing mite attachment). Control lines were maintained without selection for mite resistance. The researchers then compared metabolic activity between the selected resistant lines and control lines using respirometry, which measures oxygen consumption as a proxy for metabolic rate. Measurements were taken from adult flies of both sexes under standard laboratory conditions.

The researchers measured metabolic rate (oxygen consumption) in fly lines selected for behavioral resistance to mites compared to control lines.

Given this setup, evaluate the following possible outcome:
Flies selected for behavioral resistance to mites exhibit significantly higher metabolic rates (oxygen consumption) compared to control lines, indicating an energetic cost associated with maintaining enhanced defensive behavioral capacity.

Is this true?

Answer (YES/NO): NO